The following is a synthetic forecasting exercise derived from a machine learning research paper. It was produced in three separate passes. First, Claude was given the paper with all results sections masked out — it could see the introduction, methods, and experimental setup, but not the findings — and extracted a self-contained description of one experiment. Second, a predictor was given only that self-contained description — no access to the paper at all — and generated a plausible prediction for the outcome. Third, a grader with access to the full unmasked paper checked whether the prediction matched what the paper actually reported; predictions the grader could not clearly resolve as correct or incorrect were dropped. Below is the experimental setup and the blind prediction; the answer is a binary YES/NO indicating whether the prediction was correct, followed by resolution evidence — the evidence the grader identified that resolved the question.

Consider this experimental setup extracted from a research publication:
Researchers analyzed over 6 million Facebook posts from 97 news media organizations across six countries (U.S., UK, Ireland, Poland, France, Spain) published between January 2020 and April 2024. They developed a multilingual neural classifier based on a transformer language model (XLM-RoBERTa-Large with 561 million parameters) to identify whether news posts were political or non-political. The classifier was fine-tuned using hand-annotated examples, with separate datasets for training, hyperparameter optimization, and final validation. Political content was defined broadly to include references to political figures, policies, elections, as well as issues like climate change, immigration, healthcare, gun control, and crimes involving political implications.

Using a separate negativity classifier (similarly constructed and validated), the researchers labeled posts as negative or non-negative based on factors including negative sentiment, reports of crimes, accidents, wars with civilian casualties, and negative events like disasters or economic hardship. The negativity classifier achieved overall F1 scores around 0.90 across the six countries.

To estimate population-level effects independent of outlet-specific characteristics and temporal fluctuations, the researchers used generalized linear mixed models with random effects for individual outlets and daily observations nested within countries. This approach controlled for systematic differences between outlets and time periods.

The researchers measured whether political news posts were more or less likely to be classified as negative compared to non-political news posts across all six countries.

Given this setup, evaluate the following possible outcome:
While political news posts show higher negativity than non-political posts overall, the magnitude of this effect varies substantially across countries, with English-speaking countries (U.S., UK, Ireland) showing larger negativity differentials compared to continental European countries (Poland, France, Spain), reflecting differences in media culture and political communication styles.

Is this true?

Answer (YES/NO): NO